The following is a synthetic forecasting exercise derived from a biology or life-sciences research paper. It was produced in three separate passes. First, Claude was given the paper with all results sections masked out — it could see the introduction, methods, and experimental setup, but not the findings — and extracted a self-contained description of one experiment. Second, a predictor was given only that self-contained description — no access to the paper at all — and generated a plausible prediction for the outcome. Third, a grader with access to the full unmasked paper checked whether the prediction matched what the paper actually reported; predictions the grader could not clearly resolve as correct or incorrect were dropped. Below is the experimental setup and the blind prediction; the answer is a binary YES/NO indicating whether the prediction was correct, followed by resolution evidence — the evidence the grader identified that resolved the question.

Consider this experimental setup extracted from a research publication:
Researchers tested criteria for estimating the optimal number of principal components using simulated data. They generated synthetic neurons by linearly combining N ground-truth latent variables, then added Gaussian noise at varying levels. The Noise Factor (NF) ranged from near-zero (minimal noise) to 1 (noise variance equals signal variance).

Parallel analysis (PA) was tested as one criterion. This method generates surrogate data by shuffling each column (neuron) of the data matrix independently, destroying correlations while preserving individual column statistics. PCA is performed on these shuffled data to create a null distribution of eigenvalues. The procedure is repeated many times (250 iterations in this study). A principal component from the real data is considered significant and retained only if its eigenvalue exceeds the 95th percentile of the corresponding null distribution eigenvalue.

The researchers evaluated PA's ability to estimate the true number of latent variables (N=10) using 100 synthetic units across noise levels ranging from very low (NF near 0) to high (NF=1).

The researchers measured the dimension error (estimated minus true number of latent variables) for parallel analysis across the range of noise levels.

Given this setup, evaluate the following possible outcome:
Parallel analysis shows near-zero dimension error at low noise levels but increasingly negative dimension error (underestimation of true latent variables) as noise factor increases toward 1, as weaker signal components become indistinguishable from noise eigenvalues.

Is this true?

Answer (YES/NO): NO